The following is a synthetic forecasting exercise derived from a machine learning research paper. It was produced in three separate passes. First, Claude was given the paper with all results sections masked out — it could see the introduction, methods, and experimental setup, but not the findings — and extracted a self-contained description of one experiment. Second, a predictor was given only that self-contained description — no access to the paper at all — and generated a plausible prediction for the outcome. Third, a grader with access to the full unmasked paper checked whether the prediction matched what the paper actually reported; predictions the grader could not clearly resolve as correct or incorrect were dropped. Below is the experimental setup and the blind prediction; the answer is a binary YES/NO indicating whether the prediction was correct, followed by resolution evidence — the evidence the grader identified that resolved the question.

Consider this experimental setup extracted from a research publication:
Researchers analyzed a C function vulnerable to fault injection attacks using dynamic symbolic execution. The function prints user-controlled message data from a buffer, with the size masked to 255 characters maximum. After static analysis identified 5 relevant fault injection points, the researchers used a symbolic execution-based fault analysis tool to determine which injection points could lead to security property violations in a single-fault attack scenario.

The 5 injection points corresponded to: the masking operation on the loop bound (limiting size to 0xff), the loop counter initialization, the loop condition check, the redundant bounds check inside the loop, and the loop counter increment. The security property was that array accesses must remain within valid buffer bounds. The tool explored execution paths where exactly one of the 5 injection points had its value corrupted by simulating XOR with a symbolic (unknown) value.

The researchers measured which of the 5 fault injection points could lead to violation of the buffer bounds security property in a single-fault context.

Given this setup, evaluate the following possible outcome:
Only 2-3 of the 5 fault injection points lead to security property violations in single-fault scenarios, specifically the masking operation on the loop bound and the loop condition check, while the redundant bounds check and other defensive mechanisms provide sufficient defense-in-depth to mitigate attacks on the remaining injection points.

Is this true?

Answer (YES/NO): NO